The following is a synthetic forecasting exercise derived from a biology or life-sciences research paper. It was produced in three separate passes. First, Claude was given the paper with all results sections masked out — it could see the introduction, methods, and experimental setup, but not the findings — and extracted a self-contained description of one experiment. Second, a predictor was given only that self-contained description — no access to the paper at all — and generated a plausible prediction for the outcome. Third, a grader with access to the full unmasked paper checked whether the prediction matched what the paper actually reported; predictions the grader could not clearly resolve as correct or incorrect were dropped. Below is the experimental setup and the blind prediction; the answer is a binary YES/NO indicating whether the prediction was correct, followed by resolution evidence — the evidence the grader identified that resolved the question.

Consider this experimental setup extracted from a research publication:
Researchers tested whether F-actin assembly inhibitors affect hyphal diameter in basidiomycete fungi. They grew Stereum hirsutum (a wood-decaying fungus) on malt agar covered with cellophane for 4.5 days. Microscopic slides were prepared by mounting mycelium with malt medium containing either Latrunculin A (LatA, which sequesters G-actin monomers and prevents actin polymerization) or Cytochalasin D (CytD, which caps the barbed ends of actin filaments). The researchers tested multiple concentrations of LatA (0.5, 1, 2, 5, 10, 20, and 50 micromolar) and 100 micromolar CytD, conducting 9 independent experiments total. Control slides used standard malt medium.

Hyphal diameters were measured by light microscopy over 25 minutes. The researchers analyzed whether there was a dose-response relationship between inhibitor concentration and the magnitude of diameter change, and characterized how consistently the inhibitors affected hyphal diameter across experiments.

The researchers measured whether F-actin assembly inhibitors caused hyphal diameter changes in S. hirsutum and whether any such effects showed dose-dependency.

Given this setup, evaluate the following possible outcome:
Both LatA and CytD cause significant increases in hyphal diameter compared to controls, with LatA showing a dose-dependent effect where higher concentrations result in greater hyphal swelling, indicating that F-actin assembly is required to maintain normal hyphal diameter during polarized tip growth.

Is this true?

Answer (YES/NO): NO